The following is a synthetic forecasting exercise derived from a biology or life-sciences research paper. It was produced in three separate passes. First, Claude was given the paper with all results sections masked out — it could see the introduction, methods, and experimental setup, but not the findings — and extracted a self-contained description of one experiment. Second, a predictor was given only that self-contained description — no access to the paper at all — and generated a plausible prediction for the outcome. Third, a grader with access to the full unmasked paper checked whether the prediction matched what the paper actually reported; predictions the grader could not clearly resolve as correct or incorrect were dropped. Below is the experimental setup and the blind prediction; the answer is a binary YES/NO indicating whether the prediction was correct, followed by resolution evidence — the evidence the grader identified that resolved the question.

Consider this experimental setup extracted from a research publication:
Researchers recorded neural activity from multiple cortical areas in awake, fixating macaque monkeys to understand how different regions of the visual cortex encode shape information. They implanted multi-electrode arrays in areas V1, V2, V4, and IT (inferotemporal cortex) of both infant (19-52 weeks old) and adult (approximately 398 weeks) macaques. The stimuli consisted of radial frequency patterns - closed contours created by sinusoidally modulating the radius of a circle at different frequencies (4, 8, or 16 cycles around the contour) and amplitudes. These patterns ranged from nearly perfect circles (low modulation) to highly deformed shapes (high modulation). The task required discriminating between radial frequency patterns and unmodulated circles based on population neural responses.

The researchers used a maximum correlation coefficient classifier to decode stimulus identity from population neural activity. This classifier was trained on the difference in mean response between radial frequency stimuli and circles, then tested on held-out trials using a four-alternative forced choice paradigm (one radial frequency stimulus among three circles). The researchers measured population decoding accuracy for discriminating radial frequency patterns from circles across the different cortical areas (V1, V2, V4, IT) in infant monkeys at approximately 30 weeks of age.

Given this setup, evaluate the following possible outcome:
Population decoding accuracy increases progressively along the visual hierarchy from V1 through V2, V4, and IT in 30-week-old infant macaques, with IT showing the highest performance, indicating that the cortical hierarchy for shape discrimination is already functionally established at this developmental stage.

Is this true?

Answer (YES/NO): NO